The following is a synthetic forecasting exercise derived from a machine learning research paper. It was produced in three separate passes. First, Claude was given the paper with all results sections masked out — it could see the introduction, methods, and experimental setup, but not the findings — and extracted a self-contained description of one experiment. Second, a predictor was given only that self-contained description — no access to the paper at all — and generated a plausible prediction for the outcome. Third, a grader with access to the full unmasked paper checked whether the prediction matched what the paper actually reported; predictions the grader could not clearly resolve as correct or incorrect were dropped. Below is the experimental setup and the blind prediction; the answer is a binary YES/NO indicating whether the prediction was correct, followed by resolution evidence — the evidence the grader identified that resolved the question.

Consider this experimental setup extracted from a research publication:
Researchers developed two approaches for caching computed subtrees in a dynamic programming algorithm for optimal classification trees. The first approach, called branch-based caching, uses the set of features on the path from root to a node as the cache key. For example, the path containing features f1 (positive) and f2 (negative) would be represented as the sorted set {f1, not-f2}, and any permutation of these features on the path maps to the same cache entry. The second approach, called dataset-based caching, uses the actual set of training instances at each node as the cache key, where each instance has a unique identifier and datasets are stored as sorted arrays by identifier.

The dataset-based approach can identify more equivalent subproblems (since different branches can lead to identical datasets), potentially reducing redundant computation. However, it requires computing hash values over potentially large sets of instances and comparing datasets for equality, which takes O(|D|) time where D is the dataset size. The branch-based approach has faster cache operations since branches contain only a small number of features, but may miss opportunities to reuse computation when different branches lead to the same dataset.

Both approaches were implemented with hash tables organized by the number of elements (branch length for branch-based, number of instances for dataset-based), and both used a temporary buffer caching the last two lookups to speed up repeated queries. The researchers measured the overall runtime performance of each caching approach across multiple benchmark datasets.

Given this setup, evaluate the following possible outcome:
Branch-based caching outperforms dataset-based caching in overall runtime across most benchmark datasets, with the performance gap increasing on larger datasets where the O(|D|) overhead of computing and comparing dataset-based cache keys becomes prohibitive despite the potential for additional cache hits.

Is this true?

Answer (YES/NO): NO